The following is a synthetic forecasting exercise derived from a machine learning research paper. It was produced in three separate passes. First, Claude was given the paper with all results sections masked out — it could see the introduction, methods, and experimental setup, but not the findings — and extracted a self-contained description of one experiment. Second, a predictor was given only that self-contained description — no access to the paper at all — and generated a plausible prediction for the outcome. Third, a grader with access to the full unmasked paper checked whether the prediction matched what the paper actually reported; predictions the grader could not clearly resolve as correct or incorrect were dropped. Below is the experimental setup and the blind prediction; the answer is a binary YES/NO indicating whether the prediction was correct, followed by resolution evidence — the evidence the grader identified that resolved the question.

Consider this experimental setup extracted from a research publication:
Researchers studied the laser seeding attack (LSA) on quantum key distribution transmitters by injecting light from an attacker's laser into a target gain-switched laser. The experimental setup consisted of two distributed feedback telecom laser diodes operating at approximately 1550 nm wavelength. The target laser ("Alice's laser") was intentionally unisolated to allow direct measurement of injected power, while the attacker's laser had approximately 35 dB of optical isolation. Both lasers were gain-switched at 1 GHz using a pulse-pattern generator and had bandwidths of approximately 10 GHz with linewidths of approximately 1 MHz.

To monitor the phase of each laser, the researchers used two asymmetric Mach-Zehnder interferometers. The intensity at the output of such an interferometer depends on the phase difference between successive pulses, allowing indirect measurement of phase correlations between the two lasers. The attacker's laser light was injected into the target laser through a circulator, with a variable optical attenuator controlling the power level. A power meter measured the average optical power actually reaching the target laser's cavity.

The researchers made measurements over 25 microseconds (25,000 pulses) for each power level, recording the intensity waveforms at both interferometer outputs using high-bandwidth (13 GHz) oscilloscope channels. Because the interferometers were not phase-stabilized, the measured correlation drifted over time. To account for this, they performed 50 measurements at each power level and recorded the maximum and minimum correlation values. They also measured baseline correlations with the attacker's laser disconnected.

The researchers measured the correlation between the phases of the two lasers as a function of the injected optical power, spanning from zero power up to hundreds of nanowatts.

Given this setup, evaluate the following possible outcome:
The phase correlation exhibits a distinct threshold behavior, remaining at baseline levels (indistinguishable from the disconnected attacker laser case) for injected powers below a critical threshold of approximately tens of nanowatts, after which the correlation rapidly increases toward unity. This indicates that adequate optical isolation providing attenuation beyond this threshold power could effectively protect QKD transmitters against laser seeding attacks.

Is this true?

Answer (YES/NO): NO